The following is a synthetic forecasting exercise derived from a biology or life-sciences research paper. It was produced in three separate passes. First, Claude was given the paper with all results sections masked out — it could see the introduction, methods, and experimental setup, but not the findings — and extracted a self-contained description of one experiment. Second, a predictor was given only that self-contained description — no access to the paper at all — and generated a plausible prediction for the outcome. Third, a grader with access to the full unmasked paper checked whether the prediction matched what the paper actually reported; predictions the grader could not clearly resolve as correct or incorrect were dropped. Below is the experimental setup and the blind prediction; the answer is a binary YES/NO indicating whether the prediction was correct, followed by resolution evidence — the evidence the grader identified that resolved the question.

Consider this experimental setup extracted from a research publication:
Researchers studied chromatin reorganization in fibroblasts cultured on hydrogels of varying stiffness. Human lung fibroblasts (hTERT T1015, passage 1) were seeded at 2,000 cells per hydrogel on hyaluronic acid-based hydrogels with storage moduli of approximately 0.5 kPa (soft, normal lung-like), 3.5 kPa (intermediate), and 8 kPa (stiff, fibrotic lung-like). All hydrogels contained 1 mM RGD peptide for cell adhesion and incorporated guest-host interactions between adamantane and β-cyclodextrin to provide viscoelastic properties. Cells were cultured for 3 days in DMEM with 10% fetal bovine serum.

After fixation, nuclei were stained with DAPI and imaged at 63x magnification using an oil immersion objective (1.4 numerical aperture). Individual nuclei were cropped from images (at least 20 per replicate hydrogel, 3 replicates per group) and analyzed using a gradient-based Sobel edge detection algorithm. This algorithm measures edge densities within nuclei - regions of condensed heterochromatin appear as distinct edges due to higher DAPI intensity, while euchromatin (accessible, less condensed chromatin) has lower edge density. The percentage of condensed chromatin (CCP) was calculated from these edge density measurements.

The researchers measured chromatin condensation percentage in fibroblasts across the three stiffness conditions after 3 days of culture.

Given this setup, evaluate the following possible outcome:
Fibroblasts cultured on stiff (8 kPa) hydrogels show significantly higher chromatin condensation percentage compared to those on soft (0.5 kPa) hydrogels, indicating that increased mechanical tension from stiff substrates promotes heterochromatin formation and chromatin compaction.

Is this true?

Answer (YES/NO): NO